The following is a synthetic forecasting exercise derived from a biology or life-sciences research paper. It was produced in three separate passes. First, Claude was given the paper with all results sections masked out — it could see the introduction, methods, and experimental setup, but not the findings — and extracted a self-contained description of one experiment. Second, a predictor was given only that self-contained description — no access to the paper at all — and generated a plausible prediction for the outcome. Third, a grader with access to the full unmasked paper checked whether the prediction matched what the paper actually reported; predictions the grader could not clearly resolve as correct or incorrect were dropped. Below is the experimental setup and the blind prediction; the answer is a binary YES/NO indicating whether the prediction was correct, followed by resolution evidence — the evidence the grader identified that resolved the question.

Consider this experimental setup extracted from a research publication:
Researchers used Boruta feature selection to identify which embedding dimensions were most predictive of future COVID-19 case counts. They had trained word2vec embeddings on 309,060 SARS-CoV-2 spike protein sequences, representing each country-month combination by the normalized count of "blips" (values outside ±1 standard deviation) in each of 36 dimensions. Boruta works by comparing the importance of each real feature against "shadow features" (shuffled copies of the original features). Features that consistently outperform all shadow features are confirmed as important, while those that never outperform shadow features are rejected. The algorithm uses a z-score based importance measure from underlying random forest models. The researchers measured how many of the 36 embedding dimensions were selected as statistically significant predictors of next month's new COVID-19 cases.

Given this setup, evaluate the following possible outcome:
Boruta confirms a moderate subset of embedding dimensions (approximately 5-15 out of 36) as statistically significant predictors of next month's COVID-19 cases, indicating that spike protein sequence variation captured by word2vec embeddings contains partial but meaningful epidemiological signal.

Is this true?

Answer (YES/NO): YES